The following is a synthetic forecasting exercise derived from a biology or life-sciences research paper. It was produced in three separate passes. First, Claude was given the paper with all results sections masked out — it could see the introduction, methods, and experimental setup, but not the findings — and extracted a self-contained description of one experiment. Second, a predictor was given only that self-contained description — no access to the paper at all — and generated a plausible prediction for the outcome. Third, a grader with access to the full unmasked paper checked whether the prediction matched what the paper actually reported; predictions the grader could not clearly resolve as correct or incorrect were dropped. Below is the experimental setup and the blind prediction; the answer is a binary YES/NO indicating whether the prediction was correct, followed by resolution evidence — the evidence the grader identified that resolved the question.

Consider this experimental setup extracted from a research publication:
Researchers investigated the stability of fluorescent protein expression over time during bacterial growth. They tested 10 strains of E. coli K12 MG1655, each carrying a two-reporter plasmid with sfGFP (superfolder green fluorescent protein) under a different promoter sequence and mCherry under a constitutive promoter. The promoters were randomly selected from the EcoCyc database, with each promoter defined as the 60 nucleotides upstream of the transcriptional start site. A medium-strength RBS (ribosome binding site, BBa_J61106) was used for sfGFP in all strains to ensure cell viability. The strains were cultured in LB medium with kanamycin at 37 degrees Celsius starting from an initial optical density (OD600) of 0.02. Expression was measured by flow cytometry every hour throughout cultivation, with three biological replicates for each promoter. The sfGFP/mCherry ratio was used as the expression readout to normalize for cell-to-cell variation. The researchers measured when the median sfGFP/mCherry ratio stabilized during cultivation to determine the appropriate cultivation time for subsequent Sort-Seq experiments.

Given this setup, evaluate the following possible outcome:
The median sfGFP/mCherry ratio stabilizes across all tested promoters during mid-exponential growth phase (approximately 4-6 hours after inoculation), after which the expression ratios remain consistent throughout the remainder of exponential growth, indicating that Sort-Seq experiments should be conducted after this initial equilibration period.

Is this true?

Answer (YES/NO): NO